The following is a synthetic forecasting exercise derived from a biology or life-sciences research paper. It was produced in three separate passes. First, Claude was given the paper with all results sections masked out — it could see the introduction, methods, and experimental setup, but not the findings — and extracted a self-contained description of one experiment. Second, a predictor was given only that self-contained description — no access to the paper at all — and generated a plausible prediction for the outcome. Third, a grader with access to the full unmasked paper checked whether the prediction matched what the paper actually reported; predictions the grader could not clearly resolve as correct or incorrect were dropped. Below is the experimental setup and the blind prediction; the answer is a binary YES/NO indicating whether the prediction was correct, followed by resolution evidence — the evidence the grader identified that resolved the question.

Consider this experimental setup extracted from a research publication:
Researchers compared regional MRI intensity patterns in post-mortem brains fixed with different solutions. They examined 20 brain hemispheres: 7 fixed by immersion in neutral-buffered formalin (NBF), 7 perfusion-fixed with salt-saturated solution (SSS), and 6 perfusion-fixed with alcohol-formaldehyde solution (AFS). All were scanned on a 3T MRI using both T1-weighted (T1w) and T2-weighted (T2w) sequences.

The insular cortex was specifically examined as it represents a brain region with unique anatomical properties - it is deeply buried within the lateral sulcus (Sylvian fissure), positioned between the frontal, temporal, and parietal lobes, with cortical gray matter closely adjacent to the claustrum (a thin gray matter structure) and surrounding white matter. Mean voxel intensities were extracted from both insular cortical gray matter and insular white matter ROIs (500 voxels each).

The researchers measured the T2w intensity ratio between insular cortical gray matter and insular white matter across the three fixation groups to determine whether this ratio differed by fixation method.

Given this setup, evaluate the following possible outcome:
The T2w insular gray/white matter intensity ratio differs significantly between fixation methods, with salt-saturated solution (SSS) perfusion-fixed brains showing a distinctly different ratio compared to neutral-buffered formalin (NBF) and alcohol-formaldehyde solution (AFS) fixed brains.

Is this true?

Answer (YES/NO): NO